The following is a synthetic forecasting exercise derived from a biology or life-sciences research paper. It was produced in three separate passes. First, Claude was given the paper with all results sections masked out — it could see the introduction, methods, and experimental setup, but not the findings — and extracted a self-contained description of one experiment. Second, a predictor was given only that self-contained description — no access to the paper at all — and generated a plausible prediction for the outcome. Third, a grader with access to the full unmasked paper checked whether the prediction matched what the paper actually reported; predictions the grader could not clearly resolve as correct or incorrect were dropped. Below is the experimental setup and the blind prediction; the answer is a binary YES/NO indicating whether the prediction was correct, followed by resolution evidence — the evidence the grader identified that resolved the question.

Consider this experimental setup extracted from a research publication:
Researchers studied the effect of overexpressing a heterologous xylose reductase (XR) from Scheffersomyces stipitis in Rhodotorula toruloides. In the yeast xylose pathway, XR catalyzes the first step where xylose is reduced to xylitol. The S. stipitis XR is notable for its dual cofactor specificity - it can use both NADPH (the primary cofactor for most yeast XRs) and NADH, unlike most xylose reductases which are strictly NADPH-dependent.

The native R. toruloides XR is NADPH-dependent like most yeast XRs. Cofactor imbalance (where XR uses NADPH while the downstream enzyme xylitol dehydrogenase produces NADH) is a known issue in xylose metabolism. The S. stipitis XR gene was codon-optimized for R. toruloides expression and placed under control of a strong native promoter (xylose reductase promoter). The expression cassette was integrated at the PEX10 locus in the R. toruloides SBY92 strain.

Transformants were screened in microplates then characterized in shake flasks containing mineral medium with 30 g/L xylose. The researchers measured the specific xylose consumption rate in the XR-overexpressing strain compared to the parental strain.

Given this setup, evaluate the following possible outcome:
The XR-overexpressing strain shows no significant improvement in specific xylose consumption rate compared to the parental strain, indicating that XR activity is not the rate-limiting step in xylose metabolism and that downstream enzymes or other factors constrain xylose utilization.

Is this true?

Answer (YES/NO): NO